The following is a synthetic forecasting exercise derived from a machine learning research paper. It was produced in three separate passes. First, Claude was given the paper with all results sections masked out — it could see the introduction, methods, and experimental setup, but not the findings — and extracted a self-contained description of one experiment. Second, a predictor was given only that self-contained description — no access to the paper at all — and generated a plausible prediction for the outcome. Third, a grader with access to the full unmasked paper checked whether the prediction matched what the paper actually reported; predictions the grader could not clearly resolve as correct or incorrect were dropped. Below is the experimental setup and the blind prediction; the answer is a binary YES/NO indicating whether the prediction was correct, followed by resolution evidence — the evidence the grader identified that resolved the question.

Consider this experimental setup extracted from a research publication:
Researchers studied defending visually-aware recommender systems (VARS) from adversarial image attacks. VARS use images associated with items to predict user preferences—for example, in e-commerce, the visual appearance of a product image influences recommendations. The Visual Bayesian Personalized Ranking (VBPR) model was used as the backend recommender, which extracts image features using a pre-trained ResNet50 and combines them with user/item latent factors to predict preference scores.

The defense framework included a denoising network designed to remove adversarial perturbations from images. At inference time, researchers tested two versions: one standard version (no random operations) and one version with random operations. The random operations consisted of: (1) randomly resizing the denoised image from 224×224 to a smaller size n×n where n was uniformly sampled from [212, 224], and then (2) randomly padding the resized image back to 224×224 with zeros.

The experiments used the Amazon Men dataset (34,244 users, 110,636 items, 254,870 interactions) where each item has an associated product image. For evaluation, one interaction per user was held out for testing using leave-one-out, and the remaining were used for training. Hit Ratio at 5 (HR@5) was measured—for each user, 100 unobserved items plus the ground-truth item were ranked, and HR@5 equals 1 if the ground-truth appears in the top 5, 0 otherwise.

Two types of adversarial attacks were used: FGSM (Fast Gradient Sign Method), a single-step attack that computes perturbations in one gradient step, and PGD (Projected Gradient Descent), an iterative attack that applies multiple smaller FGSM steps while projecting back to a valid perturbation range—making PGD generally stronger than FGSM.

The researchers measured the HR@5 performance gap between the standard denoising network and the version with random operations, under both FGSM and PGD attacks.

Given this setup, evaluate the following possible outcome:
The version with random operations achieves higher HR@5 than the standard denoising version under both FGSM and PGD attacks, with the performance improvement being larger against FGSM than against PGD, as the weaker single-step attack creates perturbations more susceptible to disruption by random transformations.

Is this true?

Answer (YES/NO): NO